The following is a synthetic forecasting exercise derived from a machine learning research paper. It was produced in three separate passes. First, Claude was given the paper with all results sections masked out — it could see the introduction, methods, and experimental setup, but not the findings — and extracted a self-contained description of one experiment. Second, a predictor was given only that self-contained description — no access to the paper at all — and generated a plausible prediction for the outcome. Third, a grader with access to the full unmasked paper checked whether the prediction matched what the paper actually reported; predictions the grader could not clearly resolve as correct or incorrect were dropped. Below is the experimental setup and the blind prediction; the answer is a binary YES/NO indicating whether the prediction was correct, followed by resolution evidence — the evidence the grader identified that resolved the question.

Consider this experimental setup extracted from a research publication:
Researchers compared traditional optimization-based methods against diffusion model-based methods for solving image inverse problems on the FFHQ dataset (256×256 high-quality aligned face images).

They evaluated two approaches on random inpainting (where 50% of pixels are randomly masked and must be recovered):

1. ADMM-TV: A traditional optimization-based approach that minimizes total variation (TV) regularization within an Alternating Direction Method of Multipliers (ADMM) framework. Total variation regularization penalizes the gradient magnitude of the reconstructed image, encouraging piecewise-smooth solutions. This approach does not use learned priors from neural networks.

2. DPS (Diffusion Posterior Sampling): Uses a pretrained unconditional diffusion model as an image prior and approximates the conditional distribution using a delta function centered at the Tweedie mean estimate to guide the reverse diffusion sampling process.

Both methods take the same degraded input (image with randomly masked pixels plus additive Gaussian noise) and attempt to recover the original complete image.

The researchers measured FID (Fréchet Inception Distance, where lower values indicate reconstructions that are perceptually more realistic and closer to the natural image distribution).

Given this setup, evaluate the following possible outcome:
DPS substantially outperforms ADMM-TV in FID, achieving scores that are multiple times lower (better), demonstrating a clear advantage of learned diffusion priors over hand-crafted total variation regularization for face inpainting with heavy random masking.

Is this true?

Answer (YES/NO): YES